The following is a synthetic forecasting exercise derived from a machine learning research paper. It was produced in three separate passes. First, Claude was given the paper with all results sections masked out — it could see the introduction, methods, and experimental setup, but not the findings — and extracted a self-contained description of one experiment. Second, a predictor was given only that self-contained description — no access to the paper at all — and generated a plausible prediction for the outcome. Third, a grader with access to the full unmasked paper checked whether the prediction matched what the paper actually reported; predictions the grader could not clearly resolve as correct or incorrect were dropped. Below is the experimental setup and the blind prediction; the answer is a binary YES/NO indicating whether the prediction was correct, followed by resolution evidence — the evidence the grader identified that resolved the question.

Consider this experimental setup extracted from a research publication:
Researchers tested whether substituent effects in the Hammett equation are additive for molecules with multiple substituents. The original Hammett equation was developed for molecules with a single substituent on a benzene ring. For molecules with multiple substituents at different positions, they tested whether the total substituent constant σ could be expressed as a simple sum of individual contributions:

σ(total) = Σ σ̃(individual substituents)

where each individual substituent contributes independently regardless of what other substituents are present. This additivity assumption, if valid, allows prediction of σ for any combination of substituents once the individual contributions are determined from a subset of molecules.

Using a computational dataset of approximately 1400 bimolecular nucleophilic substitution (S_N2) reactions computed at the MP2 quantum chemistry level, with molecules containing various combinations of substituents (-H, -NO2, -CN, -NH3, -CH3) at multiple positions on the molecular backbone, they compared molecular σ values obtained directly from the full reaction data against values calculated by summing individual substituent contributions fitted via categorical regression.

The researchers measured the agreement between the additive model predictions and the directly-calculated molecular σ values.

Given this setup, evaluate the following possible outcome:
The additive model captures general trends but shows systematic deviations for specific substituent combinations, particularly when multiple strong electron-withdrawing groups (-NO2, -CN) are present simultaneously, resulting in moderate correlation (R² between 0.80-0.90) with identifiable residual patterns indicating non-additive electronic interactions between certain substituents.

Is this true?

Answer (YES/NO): NO